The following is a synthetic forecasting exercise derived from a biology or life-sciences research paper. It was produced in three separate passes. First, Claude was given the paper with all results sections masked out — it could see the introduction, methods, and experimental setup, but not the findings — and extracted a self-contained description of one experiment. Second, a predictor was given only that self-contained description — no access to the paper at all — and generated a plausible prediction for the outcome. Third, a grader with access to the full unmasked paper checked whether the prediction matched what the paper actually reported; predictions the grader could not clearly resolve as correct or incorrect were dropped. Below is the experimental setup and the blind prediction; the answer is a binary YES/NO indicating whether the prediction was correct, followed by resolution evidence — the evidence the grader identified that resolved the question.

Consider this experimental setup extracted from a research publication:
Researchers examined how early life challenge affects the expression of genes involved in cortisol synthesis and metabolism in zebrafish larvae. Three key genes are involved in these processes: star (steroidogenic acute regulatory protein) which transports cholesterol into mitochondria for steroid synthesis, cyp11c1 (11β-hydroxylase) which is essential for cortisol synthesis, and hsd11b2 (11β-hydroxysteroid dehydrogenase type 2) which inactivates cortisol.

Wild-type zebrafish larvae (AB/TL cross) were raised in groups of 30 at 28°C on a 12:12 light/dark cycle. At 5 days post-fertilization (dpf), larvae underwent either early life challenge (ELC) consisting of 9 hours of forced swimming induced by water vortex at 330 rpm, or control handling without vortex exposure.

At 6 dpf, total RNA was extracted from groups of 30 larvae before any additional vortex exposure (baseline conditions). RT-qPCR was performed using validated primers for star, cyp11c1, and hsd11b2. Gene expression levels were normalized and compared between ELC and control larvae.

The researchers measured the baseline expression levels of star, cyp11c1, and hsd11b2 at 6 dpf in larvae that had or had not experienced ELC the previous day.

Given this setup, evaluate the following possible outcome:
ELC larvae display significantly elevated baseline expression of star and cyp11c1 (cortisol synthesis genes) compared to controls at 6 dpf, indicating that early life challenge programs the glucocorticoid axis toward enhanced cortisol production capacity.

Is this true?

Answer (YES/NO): NO